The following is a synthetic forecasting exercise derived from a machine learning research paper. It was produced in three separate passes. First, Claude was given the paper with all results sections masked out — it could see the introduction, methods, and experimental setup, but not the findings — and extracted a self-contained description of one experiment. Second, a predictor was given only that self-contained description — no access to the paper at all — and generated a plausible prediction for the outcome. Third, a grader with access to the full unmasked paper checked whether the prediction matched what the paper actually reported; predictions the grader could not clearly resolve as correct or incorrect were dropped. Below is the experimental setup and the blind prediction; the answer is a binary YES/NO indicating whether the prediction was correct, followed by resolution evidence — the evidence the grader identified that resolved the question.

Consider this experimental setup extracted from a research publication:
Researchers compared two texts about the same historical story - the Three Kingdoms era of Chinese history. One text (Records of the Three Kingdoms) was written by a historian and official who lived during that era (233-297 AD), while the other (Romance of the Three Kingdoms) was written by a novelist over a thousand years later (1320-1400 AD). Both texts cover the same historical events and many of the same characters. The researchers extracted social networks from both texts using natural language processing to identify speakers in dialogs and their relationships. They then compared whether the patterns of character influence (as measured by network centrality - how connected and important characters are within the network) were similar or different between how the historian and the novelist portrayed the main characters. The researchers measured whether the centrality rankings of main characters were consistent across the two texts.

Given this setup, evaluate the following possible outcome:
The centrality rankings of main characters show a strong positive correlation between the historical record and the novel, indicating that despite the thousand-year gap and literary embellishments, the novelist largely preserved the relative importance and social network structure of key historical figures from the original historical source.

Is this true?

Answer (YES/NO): NO